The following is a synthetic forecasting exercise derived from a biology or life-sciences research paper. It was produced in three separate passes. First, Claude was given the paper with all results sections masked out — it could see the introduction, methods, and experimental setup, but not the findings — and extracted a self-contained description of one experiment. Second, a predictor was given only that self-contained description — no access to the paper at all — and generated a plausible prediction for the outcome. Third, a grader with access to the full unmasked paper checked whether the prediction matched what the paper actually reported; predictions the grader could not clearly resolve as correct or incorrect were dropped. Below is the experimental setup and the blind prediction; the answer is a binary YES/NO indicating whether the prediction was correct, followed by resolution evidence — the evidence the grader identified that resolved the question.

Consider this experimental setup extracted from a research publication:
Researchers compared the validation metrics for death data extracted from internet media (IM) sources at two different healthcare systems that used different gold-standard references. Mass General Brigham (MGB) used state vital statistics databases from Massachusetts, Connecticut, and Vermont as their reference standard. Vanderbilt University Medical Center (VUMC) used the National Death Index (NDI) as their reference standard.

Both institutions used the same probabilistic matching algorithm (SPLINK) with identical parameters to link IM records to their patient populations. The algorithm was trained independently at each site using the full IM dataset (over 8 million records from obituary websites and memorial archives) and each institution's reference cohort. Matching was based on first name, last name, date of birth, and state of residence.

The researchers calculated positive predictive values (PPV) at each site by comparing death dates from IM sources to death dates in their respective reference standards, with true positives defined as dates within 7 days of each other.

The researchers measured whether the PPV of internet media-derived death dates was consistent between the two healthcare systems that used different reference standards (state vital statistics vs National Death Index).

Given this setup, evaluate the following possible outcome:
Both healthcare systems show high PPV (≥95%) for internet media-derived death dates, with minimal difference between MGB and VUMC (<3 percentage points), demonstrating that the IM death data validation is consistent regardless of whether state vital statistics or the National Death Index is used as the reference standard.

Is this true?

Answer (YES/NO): YES